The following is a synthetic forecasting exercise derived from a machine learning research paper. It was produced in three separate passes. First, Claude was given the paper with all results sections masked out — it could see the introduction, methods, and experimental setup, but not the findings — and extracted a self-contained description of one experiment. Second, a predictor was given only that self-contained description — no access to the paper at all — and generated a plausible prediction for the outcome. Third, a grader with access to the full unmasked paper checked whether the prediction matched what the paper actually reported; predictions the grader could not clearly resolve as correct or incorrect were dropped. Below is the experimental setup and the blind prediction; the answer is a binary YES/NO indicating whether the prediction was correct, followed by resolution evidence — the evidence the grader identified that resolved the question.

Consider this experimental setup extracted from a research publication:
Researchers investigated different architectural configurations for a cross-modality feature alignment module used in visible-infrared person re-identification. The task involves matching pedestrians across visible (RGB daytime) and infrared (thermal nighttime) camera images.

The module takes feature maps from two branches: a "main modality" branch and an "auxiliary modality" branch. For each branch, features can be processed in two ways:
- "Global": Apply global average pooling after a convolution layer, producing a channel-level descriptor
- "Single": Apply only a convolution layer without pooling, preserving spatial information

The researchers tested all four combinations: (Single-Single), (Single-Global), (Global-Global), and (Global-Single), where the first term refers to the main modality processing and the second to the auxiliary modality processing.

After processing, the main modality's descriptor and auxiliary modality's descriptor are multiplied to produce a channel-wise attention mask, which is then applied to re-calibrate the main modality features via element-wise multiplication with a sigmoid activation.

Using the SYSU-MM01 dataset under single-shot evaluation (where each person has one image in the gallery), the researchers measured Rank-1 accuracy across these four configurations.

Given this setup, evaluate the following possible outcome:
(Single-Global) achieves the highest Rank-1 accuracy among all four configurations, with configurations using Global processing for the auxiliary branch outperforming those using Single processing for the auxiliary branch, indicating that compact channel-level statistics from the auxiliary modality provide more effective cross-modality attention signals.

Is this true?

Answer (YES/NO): NO